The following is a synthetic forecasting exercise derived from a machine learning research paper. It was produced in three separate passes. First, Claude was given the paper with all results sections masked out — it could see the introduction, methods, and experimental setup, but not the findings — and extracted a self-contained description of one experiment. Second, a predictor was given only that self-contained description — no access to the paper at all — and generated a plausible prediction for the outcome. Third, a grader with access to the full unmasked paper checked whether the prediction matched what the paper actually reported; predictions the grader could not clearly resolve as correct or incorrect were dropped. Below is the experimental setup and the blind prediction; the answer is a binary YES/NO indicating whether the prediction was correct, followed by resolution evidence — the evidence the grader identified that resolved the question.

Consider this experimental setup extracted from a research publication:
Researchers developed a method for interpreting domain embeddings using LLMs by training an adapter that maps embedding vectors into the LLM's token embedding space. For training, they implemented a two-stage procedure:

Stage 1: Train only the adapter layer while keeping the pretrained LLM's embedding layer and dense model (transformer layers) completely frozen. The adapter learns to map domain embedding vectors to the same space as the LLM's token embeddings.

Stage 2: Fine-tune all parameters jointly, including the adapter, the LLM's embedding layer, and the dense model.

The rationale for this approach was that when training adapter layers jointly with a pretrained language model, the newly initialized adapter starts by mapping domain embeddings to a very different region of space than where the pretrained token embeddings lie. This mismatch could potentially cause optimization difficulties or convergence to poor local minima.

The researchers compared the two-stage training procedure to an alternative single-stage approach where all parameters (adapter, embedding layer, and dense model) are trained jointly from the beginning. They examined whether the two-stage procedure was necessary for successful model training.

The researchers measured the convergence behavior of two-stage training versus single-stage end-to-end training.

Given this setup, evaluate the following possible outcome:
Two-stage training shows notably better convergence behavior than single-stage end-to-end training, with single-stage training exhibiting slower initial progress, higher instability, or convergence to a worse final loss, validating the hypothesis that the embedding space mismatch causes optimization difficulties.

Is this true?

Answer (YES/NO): YES